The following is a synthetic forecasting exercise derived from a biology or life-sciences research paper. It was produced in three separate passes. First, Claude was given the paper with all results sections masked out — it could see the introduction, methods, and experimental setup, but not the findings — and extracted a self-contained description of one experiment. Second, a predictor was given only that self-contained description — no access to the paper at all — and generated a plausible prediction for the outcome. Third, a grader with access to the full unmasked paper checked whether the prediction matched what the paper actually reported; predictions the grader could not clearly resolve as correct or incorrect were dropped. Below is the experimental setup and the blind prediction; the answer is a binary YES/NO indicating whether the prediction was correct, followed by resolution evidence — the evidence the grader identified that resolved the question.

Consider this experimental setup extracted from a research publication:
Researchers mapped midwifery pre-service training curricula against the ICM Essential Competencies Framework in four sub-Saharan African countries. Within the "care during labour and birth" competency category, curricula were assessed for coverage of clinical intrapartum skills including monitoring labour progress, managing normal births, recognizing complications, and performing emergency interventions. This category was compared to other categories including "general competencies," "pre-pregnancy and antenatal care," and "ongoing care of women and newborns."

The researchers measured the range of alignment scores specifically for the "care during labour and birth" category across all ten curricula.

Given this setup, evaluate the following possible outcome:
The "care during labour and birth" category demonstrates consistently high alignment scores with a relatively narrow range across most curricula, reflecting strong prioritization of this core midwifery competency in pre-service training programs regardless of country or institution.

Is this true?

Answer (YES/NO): NO